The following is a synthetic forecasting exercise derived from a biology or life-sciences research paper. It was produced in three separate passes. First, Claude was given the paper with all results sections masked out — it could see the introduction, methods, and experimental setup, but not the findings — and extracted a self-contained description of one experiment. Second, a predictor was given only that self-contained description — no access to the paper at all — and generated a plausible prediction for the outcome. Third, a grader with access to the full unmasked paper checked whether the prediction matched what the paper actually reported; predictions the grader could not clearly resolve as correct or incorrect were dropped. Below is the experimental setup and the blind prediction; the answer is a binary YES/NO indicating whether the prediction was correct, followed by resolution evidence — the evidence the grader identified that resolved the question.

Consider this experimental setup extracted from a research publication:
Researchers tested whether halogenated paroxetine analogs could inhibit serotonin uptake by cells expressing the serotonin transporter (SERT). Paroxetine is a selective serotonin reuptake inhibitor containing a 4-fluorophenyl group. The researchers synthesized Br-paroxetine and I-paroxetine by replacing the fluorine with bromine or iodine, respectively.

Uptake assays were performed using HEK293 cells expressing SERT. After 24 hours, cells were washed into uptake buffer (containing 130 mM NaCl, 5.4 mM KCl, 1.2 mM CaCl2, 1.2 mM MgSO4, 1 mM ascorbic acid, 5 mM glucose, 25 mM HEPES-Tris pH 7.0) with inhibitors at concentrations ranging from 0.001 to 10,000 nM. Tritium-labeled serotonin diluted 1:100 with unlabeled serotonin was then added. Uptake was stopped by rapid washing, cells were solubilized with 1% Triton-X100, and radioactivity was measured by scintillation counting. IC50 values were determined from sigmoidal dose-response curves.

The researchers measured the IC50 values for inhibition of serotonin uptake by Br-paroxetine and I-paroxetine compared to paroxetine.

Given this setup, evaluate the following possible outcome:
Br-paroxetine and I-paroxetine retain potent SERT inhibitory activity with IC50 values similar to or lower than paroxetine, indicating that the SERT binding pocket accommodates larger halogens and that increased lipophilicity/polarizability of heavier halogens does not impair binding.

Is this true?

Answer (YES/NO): NO